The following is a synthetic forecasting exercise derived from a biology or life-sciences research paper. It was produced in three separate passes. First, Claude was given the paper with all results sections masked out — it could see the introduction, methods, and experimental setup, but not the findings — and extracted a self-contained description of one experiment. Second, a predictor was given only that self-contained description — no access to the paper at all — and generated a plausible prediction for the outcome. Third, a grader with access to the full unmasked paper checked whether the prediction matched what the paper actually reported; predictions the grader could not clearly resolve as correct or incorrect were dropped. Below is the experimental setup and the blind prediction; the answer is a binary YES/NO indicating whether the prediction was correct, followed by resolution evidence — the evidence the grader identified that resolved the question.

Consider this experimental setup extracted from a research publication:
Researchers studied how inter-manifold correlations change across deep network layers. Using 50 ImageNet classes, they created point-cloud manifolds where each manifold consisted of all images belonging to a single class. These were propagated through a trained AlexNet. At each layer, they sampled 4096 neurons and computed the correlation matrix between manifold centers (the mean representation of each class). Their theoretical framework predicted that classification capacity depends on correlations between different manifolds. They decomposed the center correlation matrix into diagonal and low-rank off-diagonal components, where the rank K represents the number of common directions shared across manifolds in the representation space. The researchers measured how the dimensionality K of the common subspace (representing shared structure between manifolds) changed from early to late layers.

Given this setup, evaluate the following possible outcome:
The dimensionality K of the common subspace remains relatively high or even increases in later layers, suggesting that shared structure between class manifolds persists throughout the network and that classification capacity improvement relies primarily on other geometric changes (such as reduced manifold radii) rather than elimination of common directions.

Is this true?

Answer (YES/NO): NO